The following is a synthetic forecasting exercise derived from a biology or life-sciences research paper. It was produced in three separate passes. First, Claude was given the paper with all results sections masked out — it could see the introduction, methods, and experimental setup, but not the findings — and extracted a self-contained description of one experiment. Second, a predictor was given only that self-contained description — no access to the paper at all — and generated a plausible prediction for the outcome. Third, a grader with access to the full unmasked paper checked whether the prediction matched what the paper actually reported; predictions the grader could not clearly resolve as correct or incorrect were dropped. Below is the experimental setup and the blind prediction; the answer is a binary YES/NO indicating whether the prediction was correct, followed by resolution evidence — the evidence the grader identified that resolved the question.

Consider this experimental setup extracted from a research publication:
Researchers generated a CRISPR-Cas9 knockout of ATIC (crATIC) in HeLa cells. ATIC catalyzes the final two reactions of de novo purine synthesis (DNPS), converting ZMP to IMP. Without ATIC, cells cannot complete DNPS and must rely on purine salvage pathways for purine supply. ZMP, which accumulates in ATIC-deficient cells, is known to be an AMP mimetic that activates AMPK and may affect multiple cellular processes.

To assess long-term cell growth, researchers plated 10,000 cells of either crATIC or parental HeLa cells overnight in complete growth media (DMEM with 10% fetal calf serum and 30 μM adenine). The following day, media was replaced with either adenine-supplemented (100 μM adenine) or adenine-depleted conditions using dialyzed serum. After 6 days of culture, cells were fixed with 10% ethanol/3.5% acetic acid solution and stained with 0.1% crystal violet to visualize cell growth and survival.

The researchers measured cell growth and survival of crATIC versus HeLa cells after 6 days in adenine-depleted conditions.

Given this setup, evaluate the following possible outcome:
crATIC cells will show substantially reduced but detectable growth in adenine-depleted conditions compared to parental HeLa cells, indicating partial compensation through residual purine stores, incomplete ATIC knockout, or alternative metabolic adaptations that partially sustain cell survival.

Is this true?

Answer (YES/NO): NO